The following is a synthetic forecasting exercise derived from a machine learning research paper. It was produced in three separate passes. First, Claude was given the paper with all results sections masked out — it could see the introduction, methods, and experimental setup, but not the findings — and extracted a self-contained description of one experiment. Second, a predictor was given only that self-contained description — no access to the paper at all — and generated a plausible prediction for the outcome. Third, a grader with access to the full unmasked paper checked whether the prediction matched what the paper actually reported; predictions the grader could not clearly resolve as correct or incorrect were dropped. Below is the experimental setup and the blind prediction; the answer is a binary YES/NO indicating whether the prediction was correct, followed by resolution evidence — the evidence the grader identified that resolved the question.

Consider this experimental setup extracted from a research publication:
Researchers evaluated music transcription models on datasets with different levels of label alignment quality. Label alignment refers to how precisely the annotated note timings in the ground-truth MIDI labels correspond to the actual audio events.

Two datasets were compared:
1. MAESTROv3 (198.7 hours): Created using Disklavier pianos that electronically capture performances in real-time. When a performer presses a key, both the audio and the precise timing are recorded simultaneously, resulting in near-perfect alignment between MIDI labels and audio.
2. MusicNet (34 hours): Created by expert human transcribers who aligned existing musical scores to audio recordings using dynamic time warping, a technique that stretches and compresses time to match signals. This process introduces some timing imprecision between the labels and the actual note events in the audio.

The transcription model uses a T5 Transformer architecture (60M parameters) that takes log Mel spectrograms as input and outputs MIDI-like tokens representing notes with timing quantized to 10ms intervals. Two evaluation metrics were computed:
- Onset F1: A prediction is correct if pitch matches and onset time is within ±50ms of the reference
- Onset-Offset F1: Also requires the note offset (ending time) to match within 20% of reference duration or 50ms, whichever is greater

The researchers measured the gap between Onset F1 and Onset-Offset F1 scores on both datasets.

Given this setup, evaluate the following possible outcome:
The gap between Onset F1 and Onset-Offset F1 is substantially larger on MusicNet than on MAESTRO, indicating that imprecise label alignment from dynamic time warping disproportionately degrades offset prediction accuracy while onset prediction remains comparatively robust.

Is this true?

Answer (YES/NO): YES